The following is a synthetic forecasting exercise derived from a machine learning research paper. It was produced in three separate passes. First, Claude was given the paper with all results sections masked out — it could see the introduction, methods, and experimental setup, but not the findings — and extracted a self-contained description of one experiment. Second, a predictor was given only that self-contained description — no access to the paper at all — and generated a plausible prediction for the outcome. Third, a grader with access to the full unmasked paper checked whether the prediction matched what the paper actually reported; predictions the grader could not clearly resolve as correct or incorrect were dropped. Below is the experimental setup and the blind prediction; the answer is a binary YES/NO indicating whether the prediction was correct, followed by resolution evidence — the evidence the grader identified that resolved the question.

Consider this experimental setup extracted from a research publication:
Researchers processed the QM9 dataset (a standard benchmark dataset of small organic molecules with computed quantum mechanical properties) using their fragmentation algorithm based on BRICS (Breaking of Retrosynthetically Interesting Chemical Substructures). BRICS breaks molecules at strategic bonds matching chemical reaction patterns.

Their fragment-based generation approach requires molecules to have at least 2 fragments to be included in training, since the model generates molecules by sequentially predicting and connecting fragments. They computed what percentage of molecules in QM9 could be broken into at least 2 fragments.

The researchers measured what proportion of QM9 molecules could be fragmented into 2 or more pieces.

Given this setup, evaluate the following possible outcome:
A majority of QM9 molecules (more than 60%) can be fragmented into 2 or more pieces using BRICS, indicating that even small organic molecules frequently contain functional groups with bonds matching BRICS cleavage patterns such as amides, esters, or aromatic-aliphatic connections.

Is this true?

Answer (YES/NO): NO